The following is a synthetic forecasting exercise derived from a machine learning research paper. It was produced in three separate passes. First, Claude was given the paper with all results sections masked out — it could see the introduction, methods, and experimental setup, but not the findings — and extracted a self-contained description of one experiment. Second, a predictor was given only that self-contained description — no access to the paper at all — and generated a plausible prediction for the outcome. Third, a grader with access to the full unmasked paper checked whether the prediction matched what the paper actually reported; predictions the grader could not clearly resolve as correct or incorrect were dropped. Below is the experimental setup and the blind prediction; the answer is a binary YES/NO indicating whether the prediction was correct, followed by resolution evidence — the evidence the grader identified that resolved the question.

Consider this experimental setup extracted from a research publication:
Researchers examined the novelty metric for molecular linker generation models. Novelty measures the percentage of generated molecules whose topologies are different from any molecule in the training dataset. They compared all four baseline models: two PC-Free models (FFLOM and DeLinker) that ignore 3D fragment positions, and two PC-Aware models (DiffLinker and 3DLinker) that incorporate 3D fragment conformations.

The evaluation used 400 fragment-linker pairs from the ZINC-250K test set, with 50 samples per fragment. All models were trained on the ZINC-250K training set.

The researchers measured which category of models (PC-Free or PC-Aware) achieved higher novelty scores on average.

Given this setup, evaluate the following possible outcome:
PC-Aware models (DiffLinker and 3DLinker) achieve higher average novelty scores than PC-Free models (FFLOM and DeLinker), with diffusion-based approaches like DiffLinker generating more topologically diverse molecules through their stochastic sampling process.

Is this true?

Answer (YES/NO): NO